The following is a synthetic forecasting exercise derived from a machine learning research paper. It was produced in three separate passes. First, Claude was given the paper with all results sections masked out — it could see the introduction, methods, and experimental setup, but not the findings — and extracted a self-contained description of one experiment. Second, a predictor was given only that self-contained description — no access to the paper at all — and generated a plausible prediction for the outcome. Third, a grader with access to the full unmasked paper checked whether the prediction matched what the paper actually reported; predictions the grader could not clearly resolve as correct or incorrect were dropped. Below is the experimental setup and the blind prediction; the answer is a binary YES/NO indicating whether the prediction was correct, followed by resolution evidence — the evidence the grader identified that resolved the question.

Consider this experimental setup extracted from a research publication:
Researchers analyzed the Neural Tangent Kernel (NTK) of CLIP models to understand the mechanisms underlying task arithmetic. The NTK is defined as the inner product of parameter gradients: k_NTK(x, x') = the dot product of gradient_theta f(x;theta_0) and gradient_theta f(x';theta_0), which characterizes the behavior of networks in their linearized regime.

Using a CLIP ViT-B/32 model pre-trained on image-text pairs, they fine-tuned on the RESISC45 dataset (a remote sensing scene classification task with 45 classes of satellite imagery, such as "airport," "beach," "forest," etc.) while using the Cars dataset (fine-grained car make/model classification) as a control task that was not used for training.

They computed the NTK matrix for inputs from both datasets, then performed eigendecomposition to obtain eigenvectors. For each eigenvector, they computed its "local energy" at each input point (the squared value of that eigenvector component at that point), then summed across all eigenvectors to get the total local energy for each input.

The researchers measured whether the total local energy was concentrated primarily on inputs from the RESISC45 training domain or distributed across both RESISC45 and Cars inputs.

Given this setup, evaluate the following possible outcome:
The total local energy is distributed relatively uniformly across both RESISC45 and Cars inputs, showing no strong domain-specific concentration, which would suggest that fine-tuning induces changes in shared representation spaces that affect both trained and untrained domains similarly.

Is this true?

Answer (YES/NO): NO